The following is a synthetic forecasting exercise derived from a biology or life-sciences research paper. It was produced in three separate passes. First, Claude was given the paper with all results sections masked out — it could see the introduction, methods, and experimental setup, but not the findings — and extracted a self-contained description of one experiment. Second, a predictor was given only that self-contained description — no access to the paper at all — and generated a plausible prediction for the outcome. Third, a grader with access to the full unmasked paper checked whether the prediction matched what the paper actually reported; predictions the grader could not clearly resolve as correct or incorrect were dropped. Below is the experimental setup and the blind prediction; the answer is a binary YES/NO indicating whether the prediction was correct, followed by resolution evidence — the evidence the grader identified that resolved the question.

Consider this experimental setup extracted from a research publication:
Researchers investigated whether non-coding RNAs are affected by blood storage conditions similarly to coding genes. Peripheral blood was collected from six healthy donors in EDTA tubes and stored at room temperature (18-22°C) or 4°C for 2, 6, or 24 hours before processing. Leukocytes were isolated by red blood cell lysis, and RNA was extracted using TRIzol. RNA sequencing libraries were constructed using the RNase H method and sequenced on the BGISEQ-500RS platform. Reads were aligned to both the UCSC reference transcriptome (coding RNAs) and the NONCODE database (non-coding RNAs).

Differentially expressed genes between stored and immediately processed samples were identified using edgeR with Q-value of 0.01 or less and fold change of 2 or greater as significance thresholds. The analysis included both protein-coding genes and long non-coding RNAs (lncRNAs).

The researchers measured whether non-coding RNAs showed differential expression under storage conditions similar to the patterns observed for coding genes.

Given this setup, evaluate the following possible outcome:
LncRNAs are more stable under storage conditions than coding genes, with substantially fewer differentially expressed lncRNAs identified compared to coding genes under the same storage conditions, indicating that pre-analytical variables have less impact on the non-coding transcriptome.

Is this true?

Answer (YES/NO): NO